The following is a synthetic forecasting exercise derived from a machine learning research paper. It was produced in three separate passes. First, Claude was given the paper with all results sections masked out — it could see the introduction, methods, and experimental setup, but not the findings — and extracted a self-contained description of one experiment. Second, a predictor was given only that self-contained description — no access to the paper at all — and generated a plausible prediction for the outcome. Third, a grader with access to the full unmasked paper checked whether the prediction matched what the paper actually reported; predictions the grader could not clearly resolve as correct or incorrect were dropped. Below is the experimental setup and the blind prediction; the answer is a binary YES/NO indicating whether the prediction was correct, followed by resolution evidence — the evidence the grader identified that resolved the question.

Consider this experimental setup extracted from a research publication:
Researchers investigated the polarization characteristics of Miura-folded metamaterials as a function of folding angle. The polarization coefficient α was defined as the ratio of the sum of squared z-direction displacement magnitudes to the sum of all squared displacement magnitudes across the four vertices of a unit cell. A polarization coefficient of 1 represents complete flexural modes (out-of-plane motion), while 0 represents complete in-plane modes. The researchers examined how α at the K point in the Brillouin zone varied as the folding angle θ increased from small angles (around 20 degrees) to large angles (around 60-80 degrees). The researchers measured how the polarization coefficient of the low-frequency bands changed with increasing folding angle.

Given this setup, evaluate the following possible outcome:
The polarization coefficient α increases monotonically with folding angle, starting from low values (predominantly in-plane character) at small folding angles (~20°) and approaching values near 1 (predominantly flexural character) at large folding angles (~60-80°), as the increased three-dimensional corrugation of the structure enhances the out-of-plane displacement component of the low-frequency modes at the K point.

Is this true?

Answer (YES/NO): NO